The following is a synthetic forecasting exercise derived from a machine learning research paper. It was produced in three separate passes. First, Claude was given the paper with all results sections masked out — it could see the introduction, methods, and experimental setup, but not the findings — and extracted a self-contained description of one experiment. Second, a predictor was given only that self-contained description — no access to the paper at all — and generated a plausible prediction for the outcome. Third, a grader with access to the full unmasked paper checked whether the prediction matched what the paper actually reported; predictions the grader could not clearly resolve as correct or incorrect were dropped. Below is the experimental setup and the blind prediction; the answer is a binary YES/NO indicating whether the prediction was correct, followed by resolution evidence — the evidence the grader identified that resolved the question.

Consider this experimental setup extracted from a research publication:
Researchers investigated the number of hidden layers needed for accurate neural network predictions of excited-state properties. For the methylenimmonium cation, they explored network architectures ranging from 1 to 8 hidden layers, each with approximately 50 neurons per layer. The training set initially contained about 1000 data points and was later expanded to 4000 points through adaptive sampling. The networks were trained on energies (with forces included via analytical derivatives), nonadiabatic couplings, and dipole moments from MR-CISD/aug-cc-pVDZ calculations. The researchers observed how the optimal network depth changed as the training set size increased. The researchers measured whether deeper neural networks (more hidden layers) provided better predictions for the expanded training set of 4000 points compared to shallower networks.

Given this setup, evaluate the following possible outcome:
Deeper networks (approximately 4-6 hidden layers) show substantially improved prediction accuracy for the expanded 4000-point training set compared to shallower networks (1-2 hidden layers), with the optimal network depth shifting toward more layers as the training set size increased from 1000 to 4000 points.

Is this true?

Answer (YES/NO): NO